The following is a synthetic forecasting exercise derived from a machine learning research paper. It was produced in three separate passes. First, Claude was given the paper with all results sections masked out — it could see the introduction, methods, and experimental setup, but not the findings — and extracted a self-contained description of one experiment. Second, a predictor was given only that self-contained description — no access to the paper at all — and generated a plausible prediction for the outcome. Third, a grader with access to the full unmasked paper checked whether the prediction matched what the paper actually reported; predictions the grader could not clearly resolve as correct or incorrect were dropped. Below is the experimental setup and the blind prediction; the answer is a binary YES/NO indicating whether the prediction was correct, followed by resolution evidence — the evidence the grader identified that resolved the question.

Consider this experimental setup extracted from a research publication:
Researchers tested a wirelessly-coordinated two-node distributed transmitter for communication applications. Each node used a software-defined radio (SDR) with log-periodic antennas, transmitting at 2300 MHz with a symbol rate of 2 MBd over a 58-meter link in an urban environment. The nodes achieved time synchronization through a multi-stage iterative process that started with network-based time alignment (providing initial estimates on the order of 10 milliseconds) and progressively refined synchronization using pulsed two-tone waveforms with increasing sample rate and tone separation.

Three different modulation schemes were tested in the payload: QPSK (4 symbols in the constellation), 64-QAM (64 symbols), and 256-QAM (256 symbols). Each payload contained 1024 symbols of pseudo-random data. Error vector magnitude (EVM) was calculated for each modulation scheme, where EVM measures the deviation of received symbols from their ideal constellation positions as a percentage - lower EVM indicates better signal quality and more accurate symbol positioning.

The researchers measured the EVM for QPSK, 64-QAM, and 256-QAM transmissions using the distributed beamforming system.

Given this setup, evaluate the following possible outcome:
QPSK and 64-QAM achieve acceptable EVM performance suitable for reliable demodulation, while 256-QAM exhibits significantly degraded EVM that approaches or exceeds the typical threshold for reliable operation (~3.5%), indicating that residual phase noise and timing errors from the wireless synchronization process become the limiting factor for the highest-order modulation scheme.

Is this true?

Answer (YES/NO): NO